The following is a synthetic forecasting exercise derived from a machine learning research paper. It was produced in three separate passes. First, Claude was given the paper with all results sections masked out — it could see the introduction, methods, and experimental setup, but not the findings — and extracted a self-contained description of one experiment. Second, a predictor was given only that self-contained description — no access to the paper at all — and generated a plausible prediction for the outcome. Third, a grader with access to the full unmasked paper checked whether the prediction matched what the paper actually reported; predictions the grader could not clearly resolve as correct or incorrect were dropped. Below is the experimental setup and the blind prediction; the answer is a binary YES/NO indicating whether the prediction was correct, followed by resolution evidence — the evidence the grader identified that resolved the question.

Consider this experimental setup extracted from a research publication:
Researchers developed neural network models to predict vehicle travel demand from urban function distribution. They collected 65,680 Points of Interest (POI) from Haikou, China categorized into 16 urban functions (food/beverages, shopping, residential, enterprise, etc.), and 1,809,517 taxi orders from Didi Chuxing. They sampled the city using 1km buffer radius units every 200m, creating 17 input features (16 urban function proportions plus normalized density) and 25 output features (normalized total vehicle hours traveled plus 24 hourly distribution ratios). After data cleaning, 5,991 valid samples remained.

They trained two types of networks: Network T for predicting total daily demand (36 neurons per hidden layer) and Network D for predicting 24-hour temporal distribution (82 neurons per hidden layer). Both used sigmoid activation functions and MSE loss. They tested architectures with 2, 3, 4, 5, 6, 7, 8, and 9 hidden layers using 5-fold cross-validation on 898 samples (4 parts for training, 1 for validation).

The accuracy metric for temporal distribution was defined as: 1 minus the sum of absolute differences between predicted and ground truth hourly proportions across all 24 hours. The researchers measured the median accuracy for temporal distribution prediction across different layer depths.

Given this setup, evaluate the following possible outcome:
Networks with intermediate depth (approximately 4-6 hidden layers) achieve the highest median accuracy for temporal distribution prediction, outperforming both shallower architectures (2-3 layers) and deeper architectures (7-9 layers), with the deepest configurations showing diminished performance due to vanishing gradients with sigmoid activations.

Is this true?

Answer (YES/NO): NO